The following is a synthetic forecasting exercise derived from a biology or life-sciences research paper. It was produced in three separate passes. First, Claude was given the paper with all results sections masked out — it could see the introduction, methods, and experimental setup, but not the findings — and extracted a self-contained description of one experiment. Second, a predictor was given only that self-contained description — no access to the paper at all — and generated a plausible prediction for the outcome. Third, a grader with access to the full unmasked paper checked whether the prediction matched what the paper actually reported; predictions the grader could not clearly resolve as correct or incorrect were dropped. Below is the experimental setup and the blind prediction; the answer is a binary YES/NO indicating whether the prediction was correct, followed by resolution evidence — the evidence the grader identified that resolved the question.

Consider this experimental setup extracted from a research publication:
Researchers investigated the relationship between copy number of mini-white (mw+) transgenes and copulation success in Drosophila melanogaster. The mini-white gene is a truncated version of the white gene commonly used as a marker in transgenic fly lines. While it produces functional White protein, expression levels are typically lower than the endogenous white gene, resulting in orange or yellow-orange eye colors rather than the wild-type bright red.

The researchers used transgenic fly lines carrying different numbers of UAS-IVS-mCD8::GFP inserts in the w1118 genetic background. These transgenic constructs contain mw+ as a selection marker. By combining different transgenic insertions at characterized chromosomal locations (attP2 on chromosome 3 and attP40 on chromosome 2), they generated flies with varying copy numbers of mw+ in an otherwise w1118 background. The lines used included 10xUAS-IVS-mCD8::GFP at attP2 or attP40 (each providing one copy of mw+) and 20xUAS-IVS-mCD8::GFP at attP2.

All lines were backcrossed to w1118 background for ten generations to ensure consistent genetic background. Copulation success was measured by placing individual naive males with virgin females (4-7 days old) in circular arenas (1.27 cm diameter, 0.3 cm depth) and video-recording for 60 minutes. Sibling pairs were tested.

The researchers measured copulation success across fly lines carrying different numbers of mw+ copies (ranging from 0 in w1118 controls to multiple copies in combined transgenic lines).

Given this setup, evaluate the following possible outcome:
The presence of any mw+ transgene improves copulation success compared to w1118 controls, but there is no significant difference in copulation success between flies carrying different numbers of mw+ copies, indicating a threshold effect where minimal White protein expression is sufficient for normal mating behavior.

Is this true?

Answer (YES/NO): NO